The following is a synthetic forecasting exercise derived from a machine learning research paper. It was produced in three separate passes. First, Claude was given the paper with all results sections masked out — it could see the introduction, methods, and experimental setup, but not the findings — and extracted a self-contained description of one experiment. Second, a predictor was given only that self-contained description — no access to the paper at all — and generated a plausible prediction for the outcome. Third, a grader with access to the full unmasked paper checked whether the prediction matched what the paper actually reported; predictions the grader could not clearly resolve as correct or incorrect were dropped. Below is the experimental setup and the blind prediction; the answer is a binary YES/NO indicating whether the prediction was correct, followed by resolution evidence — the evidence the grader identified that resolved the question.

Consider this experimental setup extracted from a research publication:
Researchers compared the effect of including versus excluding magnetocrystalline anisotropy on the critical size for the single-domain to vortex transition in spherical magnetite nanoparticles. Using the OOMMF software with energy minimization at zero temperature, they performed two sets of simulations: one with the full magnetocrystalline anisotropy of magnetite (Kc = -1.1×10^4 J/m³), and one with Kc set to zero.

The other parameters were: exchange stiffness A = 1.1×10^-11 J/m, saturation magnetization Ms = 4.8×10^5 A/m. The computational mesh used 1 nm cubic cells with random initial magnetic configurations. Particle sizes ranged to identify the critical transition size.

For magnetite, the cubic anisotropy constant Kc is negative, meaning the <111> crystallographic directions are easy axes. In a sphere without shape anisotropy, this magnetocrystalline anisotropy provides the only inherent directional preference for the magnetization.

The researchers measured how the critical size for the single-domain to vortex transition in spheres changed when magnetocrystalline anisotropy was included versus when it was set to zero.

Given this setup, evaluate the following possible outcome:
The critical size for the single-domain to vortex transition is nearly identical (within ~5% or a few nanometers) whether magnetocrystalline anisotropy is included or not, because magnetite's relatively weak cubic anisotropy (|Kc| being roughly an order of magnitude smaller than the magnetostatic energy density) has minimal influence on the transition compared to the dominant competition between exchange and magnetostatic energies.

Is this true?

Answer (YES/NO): NO